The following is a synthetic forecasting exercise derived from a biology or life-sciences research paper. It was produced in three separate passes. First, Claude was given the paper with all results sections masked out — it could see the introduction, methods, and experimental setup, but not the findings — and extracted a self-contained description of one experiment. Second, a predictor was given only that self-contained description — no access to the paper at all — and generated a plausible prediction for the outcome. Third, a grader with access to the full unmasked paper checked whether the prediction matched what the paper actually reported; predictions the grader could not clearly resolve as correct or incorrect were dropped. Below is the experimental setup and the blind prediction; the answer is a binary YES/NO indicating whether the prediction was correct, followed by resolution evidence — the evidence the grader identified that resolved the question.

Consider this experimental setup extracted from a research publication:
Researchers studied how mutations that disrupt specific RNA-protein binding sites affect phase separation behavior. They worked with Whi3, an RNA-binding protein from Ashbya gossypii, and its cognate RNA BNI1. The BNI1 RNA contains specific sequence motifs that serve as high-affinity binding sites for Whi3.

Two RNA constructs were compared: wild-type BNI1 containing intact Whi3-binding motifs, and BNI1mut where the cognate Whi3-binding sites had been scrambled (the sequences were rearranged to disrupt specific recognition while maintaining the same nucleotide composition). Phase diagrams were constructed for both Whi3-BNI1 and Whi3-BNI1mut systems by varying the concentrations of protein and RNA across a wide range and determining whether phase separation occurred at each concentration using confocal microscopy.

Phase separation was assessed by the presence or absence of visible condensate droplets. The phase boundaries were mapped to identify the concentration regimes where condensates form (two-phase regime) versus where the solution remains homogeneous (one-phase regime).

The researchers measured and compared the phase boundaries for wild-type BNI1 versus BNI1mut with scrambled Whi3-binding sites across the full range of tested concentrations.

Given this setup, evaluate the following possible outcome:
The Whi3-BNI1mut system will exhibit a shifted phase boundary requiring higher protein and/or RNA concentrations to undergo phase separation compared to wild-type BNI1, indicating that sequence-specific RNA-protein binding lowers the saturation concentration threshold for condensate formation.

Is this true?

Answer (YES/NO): YES